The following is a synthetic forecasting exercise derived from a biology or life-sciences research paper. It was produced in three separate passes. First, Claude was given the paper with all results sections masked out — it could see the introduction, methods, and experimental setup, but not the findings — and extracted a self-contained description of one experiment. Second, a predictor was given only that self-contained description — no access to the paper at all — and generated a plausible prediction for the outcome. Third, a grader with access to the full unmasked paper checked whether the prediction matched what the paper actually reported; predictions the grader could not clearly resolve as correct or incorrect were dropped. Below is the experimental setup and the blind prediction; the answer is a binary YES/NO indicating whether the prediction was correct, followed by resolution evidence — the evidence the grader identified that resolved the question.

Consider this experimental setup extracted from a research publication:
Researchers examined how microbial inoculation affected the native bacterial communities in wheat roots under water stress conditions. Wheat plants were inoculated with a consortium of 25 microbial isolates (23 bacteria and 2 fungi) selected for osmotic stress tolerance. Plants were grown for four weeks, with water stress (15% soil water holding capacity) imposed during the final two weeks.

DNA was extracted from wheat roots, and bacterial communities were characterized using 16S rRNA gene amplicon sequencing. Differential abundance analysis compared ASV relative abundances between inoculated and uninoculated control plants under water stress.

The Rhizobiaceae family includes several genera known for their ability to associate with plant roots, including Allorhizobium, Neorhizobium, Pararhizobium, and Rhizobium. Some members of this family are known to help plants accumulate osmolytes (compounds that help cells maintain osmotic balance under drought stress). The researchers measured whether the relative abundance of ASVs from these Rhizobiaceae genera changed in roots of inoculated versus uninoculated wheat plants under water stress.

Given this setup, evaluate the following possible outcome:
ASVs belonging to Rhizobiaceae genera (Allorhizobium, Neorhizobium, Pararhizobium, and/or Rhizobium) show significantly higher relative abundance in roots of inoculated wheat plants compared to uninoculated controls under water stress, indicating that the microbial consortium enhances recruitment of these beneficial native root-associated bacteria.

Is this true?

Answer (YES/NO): YES